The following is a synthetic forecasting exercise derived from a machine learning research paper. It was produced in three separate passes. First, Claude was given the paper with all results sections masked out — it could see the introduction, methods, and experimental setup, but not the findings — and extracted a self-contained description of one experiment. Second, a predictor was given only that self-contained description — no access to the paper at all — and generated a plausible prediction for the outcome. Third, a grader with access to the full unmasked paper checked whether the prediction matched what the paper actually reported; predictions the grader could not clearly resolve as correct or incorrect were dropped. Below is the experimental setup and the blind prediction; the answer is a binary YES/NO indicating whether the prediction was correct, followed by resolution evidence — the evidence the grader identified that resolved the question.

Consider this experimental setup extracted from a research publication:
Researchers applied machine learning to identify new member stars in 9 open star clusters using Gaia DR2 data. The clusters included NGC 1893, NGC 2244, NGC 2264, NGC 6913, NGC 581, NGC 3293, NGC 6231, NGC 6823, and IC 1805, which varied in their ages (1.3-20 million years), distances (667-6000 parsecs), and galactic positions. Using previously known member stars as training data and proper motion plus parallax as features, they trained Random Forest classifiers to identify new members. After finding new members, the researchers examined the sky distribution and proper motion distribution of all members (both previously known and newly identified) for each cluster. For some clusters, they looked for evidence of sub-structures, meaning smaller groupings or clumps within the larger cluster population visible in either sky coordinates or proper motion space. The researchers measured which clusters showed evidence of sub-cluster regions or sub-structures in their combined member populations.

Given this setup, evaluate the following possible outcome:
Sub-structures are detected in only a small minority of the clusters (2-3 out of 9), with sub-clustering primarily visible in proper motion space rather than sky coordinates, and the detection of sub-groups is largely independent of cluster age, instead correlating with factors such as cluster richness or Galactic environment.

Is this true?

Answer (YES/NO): NO